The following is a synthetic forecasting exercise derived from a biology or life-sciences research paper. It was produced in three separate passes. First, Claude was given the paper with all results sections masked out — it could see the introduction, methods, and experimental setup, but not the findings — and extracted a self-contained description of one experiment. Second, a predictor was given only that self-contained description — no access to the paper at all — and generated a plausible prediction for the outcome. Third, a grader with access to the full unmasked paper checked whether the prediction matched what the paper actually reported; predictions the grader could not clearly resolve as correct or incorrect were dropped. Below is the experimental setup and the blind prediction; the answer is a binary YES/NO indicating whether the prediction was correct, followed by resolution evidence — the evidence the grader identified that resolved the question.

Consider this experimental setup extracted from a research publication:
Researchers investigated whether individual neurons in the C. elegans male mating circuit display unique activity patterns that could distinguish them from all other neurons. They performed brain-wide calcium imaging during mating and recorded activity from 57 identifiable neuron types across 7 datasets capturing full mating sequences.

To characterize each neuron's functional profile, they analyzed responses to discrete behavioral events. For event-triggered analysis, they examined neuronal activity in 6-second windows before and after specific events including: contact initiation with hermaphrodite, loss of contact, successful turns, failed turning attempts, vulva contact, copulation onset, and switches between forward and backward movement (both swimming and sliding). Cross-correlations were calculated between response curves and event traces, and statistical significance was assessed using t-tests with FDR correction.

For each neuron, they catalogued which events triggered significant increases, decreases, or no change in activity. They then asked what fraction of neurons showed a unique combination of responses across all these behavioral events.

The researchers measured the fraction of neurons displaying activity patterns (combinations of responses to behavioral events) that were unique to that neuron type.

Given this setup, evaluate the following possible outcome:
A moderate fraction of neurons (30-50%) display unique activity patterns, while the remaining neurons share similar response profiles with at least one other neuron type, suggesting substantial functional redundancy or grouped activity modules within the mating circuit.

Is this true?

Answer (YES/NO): NO